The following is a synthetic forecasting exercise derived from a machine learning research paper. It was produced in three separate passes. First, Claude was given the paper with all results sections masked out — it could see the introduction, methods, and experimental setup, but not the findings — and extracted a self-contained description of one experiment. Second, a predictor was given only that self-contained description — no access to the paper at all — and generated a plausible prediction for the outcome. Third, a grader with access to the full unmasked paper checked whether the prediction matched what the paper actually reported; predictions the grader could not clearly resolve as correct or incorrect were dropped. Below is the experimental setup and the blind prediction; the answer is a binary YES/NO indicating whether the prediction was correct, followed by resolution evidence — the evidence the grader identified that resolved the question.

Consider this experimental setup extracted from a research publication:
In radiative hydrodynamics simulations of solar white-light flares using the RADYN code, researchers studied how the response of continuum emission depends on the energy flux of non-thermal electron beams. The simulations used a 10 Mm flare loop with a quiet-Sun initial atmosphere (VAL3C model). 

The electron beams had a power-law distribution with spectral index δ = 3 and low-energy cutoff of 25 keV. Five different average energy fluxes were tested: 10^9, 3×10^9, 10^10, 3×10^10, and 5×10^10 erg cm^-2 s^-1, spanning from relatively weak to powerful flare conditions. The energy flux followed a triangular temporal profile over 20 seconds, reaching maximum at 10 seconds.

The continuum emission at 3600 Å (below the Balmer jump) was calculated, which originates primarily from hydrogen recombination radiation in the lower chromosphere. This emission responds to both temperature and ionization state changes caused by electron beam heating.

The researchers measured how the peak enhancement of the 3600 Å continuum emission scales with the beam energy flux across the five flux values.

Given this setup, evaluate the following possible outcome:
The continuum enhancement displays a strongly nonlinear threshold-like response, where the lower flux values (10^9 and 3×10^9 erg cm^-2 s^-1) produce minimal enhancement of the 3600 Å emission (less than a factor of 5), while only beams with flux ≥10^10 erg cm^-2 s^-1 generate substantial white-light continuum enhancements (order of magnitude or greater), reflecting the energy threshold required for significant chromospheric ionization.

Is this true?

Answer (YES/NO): NO